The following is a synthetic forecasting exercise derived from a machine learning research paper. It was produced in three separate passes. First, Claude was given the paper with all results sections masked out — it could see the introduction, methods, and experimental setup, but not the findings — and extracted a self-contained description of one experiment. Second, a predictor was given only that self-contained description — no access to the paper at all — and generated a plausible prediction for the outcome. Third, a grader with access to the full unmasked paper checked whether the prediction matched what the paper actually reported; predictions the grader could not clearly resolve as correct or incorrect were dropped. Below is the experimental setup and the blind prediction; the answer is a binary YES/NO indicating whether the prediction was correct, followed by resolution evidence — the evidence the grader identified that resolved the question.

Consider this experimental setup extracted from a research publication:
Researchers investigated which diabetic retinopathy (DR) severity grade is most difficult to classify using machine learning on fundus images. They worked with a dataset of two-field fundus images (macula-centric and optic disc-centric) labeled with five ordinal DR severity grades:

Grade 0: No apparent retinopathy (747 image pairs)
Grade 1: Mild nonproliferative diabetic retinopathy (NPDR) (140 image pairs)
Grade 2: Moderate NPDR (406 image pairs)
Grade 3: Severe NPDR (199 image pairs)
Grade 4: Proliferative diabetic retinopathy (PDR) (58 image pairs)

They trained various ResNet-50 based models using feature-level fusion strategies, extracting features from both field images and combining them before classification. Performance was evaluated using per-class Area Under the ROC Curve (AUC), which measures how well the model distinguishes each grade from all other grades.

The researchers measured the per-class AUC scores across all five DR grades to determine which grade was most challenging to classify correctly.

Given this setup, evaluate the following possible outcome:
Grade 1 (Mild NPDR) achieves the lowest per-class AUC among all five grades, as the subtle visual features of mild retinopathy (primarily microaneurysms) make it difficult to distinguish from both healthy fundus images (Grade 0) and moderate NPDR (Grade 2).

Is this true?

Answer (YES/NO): YES